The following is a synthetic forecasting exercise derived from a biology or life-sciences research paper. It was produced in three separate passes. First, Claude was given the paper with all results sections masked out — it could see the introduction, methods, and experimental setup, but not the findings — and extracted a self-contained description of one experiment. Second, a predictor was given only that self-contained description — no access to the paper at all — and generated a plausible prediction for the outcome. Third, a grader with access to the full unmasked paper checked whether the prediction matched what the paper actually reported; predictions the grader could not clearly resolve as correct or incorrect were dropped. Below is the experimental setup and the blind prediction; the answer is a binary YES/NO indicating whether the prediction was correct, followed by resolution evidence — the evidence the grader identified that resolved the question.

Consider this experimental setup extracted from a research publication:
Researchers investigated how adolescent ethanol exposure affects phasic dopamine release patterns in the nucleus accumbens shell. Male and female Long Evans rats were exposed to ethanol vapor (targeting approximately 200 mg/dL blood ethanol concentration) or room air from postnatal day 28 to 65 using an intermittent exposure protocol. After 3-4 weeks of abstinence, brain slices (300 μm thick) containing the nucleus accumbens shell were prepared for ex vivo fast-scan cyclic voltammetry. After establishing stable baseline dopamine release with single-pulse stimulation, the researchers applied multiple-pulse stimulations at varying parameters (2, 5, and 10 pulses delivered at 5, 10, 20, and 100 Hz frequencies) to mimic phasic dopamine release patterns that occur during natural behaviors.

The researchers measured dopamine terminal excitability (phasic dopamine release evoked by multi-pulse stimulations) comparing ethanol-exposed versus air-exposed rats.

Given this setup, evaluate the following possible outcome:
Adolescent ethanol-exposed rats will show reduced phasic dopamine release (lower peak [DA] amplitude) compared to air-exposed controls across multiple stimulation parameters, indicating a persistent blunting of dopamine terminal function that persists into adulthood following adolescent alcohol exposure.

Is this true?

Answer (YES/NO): NO